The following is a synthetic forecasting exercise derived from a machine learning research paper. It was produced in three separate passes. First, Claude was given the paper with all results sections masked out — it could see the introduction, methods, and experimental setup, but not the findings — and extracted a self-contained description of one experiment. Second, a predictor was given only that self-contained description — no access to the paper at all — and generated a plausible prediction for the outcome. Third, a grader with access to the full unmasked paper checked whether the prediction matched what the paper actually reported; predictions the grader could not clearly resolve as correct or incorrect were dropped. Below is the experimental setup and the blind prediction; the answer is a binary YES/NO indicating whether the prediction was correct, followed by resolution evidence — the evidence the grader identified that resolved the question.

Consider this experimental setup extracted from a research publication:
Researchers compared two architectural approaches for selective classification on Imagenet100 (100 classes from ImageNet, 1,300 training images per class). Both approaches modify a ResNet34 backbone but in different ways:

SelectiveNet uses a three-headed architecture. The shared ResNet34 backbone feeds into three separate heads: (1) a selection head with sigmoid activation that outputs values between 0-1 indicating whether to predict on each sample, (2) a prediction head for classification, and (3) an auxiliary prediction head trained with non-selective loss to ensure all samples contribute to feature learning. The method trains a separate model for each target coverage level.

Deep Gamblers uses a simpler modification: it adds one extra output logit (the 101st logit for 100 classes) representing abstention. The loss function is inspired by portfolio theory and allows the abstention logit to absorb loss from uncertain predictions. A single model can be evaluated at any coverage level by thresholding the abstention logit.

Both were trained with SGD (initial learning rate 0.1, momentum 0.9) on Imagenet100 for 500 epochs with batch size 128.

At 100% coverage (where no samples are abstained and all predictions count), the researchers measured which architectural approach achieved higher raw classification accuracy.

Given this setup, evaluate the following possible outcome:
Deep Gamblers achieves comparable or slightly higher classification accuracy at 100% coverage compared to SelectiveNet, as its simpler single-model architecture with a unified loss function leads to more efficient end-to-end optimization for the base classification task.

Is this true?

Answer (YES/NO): YES